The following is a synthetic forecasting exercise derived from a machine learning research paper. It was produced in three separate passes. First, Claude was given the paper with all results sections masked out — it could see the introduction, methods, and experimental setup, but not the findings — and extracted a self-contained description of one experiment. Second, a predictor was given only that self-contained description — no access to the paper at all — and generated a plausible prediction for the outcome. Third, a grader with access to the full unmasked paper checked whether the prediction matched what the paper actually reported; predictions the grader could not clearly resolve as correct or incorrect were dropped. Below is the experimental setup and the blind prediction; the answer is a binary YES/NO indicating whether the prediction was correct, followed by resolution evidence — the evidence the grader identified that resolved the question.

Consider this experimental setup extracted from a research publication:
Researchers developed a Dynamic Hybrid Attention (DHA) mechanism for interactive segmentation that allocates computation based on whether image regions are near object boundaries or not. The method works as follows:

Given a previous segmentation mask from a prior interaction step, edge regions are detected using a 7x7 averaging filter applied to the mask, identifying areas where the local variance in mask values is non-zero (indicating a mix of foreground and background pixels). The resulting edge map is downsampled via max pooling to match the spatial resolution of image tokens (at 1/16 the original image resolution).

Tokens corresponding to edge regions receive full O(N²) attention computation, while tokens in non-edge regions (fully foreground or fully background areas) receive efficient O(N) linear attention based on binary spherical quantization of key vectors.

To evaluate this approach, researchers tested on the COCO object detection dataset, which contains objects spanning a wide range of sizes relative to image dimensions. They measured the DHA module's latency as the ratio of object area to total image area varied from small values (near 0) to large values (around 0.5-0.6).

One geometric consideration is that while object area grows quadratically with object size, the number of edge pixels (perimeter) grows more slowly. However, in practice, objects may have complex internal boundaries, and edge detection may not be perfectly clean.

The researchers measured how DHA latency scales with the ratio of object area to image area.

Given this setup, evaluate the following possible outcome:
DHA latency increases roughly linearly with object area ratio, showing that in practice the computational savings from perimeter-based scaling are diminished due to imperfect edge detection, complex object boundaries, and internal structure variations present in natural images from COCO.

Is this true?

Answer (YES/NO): YES